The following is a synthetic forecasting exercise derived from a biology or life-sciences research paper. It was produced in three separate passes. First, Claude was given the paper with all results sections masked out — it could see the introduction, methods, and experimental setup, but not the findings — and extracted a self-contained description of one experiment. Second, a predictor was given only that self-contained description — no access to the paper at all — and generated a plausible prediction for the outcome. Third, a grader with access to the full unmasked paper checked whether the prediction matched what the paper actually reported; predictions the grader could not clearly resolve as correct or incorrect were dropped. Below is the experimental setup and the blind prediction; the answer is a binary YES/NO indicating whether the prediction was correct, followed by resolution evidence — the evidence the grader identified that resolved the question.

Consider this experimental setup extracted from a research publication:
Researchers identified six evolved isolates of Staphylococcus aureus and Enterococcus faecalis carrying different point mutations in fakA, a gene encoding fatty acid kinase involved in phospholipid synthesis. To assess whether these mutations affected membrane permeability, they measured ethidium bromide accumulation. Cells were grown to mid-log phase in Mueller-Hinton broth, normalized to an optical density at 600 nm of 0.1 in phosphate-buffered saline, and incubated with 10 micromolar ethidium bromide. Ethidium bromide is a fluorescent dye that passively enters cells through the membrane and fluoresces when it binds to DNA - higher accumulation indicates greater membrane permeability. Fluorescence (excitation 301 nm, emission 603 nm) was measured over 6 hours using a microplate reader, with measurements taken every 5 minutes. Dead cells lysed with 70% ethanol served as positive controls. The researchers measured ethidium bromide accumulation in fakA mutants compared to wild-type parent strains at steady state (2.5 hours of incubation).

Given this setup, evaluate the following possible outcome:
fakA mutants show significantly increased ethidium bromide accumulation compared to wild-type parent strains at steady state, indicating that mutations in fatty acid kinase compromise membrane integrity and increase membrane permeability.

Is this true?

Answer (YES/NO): NO